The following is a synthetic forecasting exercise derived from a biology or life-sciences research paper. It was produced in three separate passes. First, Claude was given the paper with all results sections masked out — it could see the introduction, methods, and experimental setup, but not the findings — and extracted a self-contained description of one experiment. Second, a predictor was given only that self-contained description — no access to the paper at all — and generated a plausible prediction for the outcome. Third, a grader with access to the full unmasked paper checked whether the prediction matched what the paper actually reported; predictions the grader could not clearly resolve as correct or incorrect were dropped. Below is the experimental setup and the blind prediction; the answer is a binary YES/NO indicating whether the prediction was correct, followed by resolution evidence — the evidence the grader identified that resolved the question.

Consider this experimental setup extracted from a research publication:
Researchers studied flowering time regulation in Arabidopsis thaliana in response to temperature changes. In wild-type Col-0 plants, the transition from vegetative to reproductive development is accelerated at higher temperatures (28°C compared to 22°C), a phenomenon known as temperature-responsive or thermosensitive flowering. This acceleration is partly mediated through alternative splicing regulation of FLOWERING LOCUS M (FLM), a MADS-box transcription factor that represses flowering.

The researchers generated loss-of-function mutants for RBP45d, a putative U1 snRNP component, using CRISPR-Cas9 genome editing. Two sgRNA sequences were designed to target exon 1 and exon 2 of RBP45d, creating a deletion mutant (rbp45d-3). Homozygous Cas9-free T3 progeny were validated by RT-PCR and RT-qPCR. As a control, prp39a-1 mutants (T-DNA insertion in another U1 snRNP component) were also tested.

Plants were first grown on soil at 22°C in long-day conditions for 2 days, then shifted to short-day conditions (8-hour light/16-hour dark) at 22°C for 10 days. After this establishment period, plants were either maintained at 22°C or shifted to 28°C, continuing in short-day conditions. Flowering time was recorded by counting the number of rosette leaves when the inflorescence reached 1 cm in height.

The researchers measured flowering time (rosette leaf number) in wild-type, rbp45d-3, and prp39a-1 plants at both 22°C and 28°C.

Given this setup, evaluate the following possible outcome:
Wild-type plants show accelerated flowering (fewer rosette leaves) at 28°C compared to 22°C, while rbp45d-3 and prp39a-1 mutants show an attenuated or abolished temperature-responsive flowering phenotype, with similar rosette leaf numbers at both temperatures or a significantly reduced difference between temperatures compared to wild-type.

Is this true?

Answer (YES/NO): YES